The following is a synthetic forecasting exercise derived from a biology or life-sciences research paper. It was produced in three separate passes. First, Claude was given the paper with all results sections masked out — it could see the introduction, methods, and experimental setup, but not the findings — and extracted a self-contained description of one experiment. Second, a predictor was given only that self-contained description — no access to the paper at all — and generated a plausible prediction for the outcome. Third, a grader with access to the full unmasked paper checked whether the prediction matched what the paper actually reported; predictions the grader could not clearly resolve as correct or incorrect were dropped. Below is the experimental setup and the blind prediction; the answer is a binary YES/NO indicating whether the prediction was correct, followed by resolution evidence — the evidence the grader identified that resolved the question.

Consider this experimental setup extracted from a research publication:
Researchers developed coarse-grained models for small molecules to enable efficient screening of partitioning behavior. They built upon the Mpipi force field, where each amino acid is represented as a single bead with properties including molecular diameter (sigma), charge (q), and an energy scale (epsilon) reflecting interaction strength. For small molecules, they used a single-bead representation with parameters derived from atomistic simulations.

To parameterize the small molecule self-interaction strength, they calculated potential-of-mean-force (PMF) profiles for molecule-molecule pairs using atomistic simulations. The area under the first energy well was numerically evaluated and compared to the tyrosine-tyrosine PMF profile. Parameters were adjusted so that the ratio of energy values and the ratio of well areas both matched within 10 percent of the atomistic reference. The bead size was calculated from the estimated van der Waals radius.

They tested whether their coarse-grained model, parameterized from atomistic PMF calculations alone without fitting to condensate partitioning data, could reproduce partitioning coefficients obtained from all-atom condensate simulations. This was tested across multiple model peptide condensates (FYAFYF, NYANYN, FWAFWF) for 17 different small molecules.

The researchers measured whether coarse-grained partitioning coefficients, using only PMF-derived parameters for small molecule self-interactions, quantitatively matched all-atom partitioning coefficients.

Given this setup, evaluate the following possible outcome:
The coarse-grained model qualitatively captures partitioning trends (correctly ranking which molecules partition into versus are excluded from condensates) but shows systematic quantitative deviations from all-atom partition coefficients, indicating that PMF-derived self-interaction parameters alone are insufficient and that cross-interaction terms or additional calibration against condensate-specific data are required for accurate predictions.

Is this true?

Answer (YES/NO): NO